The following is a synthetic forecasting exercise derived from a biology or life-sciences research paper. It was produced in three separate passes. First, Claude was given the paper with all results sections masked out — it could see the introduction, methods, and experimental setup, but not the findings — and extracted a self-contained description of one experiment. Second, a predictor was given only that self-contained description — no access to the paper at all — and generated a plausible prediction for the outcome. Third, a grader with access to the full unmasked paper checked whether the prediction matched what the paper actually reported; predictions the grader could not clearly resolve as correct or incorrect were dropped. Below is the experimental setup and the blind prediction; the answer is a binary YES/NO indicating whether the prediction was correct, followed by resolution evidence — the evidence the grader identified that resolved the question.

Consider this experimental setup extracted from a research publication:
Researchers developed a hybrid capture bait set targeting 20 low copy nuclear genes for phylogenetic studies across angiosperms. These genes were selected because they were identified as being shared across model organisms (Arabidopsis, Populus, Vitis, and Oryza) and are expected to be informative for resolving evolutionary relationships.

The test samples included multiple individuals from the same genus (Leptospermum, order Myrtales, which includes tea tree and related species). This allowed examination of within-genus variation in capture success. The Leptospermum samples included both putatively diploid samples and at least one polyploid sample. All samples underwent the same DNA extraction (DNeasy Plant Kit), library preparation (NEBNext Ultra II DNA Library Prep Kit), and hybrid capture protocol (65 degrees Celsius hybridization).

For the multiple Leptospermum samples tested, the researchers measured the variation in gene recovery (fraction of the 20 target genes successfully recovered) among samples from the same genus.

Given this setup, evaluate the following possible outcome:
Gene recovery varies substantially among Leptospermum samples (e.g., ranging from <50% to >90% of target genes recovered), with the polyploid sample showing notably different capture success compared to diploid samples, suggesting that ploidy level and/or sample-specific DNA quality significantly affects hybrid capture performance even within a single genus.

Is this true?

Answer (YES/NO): NO